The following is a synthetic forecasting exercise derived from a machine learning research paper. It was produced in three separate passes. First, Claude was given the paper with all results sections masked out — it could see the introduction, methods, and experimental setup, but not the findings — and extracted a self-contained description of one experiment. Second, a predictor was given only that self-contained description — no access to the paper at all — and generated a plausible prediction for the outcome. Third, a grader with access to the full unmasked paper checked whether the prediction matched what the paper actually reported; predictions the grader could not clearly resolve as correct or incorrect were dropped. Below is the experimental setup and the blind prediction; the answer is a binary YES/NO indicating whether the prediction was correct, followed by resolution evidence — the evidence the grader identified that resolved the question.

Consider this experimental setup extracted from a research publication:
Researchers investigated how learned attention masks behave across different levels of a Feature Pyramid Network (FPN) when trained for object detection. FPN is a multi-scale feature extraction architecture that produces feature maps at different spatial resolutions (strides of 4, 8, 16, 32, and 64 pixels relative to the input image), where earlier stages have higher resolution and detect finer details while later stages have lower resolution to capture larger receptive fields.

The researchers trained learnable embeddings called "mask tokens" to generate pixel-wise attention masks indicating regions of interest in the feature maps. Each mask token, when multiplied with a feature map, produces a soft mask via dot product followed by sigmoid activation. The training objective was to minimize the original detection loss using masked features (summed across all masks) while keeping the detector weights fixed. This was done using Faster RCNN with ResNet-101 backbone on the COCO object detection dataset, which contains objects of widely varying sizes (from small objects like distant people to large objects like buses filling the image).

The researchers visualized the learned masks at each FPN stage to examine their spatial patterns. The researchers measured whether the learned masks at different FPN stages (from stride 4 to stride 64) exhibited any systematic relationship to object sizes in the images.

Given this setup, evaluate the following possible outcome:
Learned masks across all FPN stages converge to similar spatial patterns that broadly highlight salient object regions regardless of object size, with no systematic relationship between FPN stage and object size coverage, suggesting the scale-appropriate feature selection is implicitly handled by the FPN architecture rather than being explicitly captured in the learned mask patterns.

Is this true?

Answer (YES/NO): NO